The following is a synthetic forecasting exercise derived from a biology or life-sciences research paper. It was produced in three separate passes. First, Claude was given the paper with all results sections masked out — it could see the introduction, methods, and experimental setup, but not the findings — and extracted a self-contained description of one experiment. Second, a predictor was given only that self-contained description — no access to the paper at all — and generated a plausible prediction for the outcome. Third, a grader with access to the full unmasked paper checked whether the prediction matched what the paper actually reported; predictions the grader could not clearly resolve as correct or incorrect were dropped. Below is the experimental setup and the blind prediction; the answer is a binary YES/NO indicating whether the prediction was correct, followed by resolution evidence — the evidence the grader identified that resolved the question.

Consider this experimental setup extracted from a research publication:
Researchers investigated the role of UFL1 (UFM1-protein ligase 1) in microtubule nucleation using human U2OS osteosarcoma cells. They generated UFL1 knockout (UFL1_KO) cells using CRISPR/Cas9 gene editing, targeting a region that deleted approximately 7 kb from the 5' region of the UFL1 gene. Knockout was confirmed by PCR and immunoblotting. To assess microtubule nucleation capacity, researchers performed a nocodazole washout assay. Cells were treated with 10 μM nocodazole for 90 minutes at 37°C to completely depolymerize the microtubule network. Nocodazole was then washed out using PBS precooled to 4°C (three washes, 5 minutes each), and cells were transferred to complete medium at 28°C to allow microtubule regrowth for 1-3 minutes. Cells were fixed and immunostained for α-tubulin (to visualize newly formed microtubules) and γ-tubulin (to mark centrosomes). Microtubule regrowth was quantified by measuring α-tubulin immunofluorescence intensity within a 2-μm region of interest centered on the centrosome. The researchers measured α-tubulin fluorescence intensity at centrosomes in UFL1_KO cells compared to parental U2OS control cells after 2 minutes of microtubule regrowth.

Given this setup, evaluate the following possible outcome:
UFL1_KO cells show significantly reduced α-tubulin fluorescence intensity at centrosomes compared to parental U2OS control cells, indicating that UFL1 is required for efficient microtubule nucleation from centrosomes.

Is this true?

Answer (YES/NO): NO